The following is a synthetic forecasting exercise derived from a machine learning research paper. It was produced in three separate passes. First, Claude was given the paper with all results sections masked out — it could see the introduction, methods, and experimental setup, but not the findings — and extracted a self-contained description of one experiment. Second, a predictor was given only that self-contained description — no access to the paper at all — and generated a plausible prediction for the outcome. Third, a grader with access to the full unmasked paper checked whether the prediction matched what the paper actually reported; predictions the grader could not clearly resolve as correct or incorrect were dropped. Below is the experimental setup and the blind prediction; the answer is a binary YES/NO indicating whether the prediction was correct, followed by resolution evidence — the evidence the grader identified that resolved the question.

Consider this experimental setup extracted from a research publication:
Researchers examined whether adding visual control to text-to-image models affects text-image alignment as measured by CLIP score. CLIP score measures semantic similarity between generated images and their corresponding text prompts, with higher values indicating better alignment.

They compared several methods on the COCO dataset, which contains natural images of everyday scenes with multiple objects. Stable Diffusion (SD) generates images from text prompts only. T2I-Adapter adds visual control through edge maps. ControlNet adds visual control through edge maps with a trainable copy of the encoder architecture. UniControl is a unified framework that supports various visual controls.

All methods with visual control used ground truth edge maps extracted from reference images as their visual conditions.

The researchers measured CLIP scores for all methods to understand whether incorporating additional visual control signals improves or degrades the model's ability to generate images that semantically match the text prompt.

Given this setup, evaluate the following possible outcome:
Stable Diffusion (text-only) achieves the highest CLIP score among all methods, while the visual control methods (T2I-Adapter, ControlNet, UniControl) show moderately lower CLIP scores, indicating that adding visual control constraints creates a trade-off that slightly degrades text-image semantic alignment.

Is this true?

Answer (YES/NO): YES